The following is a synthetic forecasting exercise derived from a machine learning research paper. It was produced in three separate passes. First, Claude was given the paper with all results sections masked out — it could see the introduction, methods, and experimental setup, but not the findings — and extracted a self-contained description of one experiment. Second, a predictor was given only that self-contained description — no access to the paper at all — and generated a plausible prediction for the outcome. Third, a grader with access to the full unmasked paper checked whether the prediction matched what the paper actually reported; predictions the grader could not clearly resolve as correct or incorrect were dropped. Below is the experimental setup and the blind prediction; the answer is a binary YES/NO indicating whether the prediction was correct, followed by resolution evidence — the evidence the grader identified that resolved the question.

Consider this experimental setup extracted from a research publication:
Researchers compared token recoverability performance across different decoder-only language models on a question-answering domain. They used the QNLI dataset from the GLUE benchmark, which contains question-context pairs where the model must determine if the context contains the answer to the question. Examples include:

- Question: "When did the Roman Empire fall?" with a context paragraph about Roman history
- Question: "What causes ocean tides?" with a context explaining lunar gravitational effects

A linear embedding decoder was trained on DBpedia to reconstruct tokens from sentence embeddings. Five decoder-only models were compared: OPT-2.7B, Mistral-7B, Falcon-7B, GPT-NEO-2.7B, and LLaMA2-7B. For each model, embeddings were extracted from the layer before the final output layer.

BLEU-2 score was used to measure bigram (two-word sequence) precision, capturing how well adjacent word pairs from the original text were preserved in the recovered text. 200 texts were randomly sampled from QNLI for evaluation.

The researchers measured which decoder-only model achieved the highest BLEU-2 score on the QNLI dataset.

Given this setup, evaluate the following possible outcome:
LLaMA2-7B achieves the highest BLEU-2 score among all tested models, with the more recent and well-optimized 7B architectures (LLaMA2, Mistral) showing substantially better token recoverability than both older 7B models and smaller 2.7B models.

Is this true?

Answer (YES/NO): NO